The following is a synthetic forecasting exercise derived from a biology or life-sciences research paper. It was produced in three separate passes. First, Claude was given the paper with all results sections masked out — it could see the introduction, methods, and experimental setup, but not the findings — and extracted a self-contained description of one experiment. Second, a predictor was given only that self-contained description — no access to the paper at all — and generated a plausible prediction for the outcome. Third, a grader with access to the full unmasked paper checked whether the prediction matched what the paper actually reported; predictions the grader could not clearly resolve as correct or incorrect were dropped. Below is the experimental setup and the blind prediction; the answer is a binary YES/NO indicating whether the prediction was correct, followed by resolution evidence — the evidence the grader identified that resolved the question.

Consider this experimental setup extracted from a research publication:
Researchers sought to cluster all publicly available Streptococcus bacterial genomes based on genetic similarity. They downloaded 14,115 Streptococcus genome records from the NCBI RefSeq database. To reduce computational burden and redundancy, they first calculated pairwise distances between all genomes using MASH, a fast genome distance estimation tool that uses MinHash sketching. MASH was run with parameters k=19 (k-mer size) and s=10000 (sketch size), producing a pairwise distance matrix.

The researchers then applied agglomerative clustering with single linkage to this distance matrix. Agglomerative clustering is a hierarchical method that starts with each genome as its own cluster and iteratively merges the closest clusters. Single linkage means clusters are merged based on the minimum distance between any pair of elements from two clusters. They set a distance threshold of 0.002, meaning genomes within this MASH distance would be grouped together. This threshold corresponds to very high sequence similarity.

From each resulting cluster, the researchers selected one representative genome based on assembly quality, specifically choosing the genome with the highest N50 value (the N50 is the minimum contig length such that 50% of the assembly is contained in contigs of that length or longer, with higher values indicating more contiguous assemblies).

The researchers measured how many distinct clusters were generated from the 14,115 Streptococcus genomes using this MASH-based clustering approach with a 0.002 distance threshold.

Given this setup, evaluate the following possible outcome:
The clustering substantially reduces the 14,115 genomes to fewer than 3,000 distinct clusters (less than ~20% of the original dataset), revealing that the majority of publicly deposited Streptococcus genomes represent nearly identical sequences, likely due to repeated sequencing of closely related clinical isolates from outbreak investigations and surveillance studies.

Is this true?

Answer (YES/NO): NO